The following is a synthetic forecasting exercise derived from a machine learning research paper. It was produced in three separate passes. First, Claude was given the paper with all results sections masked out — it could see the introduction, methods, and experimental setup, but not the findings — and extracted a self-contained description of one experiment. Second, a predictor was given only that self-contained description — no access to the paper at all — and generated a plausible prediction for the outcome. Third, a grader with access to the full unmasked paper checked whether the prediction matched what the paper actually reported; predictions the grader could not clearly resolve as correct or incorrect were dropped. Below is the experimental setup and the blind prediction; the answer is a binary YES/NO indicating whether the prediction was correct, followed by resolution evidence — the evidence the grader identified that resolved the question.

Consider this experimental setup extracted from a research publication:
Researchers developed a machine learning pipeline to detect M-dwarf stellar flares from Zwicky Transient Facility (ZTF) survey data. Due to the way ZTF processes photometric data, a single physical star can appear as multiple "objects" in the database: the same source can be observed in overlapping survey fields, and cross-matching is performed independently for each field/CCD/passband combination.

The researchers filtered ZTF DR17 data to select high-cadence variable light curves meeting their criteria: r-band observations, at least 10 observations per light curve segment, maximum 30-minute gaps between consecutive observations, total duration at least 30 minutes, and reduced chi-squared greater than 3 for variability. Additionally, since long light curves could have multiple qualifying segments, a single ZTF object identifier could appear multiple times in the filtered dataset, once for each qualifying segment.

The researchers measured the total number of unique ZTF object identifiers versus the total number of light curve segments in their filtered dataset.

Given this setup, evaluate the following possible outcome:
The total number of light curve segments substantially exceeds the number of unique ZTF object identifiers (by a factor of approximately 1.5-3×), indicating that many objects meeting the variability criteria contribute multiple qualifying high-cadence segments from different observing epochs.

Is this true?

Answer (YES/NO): YES